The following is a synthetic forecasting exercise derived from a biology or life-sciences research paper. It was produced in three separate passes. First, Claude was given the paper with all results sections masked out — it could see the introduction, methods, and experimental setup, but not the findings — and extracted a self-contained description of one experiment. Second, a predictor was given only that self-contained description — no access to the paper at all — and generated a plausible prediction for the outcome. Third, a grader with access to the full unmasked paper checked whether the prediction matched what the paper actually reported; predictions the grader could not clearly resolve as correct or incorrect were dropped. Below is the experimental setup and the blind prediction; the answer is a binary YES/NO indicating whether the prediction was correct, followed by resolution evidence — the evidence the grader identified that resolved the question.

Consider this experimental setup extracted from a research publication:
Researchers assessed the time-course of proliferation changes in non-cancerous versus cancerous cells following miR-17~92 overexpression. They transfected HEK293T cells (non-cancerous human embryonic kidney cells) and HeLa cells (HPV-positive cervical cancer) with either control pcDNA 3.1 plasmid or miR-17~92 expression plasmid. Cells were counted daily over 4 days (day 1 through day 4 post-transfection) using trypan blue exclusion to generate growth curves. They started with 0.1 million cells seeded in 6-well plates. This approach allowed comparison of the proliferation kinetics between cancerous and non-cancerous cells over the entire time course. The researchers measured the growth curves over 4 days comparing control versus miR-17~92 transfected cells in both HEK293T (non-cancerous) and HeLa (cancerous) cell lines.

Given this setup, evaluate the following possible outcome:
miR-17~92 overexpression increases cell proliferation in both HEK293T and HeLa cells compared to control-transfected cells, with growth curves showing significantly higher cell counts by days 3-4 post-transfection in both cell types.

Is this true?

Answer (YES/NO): NO